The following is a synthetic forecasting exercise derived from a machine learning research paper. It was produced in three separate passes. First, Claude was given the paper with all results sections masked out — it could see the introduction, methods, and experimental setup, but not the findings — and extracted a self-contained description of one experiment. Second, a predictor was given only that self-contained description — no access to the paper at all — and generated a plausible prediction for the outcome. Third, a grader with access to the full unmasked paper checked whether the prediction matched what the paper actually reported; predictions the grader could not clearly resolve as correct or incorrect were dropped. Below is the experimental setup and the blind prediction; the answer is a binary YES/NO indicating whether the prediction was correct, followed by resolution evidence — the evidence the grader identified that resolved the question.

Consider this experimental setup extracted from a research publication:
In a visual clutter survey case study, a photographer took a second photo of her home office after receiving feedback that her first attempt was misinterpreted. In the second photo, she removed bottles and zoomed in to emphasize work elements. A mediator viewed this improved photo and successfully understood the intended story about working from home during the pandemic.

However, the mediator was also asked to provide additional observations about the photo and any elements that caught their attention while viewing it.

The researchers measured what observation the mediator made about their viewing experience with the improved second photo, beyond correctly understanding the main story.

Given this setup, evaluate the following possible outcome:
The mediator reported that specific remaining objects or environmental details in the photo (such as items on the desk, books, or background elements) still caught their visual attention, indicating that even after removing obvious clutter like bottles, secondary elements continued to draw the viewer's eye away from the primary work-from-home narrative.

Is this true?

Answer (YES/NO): YES